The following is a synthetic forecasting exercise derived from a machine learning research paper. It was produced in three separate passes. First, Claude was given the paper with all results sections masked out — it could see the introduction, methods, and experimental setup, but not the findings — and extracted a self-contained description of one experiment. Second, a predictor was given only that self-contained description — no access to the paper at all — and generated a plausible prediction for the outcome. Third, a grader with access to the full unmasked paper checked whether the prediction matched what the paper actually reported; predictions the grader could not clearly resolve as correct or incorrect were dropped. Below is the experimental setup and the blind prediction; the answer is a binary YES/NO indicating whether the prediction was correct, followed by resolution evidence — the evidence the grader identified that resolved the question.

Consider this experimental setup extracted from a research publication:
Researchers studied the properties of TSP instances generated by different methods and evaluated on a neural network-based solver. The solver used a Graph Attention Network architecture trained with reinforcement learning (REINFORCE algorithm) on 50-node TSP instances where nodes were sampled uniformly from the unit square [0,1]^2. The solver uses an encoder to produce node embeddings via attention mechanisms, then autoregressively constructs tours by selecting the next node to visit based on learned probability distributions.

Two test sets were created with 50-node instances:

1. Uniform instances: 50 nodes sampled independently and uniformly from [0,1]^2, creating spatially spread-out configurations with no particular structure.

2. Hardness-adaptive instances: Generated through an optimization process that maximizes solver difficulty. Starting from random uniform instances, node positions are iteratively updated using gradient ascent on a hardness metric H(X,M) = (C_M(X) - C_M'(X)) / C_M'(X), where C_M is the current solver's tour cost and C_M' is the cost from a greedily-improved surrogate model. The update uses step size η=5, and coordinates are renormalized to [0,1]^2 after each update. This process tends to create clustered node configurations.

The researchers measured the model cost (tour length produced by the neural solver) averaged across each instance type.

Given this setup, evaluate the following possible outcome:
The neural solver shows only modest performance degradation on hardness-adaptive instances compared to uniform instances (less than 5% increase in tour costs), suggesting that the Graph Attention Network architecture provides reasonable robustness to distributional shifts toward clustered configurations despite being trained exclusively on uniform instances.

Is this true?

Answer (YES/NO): NO